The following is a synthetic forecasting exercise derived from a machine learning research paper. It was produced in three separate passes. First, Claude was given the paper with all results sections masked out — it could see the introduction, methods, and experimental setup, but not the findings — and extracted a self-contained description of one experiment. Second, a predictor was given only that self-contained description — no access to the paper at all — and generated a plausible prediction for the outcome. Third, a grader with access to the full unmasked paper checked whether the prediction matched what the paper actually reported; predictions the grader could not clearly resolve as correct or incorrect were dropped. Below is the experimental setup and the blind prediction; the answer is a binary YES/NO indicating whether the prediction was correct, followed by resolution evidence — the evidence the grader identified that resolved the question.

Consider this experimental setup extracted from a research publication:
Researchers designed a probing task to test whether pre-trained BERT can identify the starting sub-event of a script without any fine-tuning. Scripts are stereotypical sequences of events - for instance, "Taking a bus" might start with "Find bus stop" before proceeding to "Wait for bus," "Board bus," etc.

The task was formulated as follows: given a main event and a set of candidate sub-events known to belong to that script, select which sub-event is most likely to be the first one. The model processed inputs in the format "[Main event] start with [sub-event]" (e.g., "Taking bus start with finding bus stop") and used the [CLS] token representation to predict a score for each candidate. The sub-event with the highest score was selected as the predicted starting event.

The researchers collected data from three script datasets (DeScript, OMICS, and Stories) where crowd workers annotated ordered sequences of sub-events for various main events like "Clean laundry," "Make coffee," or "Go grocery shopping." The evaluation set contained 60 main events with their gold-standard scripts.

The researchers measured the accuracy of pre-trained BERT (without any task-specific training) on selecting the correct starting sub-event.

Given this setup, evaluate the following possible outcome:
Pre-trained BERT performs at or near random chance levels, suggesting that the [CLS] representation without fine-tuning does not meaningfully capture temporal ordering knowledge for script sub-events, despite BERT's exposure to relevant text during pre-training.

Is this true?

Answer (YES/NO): YES